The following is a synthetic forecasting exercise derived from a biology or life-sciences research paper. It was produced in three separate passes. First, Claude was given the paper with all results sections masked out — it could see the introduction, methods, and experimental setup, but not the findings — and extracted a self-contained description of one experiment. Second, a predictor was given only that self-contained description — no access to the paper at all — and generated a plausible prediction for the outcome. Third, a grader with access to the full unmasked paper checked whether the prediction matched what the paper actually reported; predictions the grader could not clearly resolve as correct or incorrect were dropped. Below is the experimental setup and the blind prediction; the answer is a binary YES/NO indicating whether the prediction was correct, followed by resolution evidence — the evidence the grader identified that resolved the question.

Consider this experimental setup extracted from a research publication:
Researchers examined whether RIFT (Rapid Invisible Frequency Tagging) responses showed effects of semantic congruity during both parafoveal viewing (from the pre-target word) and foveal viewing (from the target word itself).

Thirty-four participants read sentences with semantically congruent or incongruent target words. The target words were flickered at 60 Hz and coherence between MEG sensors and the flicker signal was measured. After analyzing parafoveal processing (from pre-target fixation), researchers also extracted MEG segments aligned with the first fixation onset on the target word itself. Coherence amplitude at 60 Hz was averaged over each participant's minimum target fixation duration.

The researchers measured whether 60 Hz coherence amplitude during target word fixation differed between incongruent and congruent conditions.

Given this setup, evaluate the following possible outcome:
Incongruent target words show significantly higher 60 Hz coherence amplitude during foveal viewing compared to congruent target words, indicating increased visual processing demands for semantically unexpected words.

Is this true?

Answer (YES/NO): NO